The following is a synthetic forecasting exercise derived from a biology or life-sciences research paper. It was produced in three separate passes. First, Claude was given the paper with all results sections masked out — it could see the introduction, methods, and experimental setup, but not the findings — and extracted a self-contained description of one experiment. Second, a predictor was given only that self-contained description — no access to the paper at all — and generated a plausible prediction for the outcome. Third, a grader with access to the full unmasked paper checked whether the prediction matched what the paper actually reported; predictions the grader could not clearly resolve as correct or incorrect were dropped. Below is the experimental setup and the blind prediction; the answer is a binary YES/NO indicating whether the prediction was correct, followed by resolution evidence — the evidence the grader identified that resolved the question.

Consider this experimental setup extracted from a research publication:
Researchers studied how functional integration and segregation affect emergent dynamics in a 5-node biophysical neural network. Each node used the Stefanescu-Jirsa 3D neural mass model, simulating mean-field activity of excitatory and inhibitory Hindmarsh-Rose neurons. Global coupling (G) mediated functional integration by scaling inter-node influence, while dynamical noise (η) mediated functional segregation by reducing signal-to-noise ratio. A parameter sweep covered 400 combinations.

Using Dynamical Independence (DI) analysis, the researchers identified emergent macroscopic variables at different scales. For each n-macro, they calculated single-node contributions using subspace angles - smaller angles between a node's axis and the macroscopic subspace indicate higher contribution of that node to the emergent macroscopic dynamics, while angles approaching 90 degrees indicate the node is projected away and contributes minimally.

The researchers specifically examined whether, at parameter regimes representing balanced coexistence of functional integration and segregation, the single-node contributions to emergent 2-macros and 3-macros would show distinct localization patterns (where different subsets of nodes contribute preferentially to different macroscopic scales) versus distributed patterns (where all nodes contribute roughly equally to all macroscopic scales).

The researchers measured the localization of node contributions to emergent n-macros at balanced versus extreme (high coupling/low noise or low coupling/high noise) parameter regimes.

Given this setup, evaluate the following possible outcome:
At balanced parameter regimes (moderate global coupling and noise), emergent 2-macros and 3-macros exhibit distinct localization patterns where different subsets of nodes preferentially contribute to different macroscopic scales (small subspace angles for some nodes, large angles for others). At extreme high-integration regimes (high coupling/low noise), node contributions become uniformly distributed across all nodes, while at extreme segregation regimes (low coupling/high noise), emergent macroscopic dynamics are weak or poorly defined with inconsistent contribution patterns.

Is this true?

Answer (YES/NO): NO